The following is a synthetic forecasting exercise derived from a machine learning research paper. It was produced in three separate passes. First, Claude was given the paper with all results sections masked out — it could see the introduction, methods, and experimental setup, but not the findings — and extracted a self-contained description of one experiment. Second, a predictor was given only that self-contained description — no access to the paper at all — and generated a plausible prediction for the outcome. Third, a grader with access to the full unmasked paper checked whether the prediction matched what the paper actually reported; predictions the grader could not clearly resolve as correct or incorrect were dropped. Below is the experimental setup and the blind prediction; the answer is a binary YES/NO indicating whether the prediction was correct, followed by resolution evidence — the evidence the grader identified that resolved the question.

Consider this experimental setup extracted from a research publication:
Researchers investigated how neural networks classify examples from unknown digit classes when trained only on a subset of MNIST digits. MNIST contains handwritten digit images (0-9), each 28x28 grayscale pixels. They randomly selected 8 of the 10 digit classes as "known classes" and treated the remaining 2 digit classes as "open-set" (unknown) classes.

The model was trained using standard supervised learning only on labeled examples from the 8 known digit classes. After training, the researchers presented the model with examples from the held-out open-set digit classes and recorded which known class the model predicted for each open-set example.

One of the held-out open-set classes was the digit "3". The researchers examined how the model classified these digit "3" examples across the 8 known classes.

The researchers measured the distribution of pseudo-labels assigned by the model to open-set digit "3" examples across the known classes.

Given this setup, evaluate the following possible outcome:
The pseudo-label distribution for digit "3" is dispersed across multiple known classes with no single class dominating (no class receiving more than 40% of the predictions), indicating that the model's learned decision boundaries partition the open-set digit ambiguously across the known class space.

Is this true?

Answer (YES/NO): YES